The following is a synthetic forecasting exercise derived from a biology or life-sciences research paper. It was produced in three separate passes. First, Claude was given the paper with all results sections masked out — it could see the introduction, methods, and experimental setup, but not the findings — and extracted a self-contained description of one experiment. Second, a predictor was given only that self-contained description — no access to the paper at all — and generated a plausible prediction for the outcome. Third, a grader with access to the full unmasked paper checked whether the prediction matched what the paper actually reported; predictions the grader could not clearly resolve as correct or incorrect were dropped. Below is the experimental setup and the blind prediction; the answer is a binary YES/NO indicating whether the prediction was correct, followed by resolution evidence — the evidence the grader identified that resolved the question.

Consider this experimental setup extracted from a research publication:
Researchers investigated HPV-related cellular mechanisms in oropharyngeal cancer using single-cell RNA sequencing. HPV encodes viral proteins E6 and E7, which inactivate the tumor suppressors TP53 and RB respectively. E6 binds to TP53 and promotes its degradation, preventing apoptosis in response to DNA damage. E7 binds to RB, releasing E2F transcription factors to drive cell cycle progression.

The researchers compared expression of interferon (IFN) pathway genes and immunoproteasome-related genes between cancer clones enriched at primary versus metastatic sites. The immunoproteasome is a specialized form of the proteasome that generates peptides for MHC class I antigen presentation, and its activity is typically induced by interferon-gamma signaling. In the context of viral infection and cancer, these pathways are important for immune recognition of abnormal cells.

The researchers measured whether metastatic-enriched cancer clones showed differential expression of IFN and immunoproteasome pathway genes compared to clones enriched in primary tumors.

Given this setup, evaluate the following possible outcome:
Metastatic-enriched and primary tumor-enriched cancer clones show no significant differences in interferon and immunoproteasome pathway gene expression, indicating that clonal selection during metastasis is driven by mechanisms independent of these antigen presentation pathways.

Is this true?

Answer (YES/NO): NO